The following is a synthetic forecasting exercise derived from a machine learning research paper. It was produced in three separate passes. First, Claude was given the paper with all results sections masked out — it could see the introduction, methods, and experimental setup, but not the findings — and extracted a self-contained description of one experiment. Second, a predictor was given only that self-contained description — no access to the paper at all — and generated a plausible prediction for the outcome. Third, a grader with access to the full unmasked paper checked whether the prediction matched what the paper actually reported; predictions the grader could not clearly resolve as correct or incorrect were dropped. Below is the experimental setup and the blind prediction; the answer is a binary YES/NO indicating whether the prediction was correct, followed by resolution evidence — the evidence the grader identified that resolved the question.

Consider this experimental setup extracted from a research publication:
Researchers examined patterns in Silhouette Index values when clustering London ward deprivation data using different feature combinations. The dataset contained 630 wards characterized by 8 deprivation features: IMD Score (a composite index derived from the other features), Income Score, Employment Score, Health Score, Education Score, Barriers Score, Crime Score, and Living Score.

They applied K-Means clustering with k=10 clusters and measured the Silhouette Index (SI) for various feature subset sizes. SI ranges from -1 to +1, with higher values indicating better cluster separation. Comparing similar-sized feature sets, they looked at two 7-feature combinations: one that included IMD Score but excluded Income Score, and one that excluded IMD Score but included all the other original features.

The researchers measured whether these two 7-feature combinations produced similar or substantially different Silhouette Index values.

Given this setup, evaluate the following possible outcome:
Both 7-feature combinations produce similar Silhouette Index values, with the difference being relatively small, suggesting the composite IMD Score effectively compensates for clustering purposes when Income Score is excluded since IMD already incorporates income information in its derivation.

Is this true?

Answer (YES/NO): YES